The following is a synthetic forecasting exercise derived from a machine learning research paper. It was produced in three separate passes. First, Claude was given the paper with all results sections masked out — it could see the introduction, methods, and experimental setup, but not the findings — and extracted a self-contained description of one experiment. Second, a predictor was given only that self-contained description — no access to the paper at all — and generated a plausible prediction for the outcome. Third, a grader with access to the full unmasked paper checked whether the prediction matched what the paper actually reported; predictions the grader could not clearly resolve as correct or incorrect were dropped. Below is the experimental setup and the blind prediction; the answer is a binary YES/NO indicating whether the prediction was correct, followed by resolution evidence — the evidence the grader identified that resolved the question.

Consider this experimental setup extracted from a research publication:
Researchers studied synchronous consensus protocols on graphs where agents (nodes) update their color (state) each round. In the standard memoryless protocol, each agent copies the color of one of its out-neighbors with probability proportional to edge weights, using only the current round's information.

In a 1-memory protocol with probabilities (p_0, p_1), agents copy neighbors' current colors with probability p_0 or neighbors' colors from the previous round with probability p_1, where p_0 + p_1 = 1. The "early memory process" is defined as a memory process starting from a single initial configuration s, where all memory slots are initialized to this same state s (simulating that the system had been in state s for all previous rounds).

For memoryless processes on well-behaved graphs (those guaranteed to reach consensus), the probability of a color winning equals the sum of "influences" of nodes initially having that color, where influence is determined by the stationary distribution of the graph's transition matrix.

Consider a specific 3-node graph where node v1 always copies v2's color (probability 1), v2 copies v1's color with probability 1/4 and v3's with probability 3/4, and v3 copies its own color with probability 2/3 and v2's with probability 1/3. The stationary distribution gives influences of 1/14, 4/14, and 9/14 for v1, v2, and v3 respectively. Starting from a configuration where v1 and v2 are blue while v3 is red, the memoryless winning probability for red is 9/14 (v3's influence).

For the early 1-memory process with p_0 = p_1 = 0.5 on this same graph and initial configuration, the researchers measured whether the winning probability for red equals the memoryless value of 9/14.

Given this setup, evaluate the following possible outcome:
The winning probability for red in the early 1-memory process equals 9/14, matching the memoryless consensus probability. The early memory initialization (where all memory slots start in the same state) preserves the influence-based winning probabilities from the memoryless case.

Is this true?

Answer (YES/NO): YES